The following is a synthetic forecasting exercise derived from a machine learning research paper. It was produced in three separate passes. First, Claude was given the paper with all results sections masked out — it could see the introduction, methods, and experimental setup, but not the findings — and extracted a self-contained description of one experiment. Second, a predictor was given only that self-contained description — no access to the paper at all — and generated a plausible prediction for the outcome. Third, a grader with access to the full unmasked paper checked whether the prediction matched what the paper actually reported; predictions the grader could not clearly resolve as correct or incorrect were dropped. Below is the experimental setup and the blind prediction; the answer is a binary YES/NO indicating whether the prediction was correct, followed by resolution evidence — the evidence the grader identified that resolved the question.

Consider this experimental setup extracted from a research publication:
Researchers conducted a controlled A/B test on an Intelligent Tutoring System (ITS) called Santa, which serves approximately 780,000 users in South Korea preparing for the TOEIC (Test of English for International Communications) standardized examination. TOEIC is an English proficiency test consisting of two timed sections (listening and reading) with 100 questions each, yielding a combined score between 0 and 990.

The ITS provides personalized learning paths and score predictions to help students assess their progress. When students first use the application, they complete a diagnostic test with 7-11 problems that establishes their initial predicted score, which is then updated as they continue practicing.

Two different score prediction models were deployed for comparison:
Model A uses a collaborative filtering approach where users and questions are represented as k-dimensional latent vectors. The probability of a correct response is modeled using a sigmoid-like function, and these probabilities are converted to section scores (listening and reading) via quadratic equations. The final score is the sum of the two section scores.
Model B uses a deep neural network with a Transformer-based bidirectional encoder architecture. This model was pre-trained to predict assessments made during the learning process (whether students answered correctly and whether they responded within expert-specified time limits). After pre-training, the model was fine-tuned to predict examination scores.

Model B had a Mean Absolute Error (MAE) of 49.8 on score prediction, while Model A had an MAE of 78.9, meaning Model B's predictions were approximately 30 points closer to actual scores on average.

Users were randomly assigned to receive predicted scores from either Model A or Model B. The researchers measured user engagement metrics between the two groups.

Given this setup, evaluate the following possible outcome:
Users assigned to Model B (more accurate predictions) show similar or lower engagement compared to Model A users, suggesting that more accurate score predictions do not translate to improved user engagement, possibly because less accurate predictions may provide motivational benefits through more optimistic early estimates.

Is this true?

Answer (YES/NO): NO